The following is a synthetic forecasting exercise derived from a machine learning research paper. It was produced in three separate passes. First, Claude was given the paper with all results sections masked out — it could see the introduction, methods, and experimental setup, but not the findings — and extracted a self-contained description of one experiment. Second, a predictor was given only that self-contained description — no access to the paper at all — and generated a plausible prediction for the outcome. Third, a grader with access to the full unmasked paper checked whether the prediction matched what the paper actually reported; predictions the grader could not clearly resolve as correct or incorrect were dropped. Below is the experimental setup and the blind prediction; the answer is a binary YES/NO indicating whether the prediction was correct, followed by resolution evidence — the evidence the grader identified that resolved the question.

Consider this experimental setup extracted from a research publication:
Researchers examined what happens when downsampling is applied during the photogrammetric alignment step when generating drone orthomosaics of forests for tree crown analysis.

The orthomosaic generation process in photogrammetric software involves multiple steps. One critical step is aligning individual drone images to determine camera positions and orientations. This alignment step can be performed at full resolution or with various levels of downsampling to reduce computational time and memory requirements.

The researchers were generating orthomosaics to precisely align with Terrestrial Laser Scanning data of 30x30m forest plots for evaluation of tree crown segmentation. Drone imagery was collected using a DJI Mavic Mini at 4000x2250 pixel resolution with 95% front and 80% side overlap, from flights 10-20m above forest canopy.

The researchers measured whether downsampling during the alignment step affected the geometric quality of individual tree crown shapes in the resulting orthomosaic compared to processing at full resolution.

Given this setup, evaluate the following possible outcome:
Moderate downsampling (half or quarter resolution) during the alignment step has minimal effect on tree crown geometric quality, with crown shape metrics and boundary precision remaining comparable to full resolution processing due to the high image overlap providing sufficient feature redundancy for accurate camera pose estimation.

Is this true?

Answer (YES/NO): NO